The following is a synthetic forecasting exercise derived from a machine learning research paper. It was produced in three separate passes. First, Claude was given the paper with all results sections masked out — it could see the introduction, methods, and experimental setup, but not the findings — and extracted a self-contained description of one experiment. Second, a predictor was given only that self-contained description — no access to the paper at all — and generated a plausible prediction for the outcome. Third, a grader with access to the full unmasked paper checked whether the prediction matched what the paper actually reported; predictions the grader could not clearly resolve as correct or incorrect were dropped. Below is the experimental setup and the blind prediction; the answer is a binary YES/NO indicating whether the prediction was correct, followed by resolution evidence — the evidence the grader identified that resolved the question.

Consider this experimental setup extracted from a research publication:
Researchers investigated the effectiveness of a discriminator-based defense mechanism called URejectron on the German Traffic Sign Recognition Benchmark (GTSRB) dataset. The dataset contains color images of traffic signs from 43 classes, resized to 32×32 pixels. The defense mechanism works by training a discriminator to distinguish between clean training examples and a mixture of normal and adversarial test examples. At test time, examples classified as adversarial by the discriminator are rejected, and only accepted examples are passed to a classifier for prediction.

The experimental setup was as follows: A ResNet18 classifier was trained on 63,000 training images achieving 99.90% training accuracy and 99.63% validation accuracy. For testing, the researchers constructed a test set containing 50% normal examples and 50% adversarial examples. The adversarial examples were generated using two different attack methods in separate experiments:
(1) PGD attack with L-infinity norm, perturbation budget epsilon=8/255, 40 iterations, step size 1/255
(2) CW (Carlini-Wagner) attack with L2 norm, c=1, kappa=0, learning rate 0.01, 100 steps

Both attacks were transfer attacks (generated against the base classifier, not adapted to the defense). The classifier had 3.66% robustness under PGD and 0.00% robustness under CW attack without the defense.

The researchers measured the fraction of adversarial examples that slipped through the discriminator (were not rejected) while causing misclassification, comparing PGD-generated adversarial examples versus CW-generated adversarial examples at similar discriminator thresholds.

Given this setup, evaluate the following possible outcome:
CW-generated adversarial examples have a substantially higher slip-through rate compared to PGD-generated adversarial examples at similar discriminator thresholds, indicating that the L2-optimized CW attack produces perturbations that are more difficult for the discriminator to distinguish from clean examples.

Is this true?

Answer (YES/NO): YES